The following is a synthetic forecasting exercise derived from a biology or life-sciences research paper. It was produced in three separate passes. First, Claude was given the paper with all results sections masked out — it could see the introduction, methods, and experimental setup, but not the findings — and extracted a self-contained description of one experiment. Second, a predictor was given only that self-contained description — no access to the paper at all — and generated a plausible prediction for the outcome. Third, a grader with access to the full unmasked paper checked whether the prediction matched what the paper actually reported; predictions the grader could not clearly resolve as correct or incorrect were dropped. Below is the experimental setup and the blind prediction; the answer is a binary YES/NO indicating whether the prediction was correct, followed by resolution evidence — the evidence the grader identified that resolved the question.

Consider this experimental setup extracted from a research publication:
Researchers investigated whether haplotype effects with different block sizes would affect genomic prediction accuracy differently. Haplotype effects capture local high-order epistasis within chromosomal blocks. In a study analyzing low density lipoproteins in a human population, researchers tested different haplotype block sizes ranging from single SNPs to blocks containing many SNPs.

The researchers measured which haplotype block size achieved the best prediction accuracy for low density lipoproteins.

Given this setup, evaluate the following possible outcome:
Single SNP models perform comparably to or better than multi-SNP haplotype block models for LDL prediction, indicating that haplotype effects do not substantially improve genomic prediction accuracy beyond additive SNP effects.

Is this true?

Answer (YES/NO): NO